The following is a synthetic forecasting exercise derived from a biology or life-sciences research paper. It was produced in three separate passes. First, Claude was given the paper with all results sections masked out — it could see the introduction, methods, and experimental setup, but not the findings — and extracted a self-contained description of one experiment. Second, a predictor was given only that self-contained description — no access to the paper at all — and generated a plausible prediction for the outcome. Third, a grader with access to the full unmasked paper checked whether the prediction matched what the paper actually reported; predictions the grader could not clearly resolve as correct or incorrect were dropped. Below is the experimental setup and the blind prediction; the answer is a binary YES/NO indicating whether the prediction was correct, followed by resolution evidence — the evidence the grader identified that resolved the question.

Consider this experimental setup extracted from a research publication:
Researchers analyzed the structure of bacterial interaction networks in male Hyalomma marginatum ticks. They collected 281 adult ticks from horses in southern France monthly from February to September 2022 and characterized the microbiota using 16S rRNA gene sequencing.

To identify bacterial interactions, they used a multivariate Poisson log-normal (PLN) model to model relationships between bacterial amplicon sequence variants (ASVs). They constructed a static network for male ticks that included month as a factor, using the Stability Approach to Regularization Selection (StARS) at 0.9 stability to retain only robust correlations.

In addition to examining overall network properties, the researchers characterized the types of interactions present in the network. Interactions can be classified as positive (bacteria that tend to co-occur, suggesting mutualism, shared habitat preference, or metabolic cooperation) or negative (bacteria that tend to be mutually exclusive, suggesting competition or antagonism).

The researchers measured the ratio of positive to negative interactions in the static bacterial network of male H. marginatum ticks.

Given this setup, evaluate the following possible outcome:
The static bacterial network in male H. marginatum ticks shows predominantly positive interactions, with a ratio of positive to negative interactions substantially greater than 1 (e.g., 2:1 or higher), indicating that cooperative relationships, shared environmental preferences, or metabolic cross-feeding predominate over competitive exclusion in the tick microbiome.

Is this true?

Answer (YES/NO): YES